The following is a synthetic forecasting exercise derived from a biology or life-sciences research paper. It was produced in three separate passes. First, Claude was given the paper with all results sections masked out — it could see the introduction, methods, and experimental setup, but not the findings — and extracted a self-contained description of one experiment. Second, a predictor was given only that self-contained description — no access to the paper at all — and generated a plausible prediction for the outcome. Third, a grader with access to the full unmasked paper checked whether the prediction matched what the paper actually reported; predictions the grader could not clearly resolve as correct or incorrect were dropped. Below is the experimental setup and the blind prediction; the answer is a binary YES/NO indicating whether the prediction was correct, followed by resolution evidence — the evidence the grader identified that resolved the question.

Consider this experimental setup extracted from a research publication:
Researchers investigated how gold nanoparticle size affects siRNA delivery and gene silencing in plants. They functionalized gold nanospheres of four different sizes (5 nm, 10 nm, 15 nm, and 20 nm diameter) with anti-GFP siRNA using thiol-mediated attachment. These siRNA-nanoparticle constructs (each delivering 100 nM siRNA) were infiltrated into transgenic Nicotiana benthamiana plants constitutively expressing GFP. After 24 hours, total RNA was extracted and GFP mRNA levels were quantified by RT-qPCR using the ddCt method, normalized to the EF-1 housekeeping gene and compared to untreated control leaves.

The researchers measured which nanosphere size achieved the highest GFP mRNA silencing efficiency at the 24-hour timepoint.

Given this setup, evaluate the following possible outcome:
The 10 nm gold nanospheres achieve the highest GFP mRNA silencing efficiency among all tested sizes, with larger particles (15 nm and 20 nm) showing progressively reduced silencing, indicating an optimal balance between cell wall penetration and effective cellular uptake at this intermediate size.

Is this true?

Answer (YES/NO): YES